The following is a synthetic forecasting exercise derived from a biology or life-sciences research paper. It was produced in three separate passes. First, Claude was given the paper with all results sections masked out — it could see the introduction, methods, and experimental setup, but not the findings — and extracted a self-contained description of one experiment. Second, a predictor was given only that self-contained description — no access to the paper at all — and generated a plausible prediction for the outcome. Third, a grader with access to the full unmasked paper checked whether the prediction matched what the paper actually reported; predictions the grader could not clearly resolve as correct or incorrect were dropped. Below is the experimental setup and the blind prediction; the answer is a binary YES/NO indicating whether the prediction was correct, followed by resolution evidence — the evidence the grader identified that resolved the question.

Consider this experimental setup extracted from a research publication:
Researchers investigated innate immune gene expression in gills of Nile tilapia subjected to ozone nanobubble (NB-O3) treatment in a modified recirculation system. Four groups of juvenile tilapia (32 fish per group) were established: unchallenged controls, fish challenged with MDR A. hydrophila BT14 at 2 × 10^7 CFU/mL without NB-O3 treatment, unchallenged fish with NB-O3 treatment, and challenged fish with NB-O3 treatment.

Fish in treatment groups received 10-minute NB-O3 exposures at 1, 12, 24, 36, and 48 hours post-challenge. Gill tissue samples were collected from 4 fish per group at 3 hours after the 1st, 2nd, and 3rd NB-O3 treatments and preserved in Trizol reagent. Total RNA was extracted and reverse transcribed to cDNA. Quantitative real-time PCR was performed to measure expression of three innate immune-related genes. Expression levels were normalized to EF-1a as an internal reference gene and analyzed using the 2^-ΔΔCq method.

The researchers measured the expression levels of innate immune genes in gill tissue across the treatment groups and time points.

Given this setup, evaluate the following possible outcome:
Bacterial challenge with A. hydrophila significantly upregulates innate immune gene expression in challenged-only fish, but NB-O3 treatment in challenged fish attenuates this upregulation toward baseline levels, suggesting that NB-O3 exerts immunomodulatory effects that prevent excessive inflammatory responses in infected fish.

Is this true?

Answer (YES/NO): NO